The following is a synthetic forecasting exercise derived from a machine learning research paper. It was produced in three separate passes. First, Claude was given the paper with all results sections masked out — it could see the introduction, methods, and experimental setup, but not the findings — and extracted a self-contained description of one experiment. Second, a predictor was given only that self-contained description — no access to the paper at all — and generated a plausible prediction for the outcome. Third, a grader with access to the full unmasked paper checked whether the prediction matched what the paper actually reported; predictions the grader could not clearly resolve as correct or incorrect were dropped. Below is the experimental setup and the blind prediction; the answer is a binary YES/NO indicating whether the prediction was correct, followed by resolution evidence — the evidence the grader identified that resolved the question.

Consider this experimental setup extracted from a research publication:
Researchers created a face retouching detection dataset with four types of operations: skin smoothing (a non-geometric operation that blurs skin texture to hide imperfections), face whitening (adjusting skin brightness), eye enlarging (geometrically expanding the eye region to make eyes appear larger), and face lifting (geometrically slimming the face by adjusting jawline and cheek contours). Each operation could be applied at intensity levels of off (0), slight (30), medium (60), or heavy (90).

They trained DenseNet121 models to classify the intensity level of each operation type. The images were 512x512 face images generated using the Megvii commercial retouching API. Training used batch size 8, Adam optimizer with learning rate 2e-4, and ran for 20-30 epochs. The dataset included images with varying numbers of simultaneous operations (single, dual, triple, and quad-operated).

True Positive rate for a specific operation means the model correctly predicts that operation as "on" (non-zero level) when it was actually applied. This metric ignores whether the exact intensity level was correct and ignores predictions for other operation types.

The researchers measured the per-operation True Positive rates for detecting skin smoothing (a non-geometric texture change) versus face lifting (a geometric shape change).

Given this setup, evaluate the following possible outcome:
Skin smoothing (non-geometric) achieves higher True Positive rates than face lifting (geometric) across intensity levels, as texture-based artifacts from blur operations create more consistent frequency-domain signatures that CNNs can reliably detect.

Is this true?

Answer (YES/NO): YES